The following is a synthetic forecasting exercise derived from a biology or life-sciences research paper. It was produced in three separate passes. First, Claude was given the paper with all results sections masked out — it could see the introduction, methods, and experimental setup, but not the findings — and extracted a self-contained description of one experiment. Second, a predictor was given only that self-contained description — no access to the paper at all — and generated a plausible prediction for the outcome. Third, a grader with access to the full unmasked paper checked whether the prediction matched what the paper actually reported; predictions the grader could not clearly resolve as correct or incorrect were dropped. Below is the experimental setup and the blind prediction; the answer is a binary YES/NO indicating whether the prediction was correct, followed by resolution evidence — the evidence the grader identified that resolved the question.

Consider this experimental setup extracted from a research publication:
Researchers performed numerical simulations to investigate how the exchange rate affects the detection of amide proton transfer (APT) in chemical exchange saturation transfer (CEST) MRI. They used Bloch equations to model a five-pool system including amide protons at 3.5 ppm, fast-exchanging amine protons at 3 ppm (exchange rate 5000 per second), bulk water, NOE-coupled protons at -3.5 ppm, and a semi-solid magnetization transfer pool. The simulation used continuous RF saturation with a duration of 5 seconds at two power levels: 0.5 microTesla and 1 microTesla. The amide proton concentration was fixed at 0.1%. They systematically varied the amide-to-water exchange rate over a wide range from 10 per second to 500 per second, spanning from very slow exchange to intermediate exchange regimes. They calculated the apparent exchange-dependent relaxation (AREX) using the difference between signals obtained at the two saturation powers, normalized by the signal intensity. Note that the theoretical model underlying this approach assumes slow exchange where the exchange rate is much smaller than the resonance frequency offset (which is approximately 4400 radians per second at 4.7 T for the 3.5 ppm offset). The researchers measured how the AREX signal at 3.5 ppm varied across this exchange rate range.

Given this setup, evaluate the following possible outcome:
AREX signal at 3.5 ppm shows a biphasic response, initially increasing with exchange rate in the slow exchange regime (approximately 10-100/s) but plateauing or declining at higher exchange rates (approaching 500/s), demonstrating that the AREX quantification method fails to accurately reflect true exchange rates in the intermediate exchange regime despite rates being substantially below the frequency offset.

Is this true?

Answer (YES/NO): YES